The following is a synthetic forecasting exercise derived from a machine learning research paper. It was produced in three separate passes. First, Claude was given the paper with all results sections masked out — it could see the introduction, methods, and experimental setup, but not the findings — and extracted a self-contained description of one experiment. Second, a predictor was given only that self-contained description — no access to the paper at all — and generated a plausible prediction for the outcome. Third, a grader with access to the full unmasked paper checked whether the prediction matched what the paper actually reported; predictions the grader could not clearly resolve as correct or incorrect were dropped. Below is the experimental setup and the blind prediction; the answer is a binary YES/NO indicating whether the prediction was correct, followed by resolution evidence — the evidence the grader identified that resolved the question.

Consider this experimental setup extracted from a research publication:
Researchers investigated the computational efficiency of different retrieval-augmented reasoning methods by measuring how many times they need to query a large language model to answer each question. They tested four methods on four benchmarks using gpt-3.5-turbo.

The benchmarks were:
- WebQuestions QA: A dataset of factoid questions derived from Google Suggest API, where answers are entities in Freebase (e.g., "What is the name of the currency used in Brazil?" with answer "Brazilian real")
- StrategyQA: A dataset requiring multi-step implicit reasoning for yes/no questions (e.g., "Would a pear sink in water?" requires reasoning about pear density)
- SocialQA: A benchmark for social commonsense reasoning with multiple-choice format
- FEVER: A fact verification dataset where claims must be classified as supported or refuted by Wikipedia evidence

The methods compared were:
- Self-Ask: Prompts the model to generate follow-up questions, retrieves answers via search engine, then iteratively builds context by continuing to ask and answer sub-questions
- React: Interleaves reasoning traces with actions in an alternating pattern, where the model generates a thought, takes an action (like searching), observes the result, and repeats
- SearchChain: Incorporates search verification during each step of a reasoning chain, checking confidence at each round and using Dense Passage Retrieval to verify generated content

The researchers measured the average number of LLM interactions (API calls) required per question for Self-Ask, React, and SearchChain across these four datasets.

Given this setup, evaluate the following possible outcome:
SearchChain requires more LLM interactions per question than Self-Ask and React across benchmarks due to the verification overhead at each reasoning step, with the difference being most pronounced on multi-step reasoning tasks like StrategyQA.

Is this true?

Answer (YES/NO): YES